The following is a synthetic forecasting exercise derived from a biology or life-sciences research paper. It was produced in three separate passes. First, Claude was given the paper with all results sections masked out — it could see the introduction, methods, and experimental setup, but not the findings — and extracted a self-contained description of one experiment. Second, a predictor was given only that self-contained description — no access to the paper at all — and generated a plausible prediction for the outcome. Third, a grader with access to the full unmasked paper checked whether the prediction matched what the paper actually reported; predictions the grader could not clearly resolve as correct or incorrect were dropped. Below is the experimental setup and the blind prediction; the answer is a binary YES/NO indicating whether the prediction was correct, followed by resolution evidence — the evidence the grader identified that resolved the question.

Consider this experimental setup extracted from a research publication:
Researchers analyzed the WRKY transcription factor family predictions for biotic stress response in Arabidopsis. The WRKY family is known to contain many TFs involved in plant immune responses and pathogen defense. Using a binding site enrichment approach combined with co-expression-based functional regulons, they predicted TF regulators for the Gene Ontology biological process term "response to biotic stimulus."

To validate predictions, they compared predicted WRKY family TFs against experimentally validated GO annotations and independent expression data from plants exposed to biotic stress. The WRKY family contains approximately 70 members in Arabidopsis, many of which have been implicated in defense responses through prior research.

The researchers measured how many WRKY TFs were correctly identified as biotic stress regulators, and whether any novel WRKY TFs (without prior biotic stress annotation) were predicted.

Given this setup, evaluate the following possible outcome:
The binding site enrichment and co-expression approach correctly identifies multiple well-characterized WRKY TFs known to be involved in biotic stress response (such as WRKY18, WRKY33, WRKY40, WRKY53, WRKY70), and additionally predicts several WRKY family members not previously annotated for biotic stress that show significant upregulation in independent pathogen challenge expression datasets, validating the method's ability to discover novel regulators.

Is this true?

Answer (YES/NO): NO